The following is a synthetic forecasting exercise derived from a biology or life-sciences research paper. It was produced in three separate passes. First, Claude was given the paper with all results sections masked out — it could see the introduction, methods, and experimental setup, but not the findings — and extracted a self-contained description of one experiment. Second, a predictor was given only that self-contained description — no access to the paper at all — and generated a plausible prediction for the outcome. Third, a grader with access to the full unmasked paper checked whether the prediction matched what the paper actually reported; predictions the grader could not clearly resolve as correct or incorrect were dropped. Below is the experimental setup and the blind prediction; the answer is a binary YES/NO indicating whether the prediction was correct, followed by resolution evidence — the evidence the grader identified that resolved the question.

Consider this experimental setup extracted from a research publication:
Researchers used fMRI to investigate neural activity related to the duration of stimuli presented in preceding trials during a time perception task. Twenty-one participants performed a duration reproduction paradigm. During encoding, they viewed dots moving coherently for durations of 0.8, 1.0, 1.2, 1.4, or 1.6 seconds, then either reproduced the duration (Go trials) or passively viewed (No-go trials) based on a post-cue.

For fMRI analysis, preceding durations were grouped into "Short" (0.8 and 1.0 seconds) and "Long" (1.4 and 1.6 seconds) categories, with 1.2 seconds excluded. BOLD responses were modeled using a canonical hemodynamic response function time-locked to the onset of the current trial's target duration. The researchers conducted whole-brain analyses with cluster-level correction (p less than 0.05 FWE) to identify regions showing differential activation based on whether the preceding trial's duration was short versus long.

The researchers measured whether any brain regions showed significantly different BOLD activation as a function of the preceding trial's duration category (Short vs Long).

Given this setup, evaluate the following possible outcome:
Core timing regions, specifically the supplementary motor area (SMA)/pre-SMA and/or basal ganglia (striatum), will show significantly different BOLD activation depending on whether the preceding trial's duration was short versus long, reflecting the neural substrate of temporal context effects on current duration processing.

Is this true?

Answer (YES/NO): YES